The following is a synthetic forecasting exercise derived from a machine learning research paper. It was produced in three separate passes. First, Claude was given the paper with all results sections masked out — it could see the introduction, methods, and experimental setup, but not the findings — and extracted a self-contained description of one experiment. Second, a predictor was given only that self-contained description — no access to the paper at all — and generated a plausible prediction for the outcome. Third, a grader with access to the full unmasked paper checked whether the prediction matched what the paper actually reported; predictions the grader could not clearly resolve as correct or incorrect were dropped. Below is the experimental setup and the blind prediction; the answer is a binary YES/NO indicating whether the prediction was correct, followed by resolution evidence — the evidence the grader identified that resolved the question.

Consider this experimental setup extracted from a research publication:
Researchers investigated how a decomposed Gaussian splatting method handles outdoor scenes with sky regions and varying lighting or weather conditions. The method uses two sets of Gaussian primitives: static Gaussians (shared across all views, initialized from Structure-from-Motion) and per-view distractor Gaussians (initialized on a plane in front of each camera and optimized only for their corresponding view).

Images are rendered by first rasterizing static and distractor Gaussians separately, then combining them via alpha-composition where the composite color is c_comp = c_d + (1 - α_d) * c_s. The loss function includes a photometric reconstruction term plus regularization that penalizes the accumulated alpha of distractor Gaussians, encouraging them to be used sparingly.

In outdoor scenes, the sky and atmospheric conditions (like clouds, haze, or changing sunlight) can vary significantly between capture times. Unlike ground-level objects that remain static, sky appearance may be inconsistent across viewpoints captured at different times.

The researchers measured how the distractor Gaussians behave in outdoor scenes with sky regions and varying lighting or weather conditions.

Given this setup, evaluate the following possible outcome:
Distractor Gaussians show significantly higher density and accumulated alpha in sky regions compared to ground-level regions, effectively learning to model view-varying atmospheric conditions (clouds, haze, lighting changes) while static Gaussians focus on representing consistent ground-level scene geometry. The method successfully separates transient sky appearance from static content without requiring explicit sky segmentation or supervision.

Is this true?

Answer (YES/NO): NO